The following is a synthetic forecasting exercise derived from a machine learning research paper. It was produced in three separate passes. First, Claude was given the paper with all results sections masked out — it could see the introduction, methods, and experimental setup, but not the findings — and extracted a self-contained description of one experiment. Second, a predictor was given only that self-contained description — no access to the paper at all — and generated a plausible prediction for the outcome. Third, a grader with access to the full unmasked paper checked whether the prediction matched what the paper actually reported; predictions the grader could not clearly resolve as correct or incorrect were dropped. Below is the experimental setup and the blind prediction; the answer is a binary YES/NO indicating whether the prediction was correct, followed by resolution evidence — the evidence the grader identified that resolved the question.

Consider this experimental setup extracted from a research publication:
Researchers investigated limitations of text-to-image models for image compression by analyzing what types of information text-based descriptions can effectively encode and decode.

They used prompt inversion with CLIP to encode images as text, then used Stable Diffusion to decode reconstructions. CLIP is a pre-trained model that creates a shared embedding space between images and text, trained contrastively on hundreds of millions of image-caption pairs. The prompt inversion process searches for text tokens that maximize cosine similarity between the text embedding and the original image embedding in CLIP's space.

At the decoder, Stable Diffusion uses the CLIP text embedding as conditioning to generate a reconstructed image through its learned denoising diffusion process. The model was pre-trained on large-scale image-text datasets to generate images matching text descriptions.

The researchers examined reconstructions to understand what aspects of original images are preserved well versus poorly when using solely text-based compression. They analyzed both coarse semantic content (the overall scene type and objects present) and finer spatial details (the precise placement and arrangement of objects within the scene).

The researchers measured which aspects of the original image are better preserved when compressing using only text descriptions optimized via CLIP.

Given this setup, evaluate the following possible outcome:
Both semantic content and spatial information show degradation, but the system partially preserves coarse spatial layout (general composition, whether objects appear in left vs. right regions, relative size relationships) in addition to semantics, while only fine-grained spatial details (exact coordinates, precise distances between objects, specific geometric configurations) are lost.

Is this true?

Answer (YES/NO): NO